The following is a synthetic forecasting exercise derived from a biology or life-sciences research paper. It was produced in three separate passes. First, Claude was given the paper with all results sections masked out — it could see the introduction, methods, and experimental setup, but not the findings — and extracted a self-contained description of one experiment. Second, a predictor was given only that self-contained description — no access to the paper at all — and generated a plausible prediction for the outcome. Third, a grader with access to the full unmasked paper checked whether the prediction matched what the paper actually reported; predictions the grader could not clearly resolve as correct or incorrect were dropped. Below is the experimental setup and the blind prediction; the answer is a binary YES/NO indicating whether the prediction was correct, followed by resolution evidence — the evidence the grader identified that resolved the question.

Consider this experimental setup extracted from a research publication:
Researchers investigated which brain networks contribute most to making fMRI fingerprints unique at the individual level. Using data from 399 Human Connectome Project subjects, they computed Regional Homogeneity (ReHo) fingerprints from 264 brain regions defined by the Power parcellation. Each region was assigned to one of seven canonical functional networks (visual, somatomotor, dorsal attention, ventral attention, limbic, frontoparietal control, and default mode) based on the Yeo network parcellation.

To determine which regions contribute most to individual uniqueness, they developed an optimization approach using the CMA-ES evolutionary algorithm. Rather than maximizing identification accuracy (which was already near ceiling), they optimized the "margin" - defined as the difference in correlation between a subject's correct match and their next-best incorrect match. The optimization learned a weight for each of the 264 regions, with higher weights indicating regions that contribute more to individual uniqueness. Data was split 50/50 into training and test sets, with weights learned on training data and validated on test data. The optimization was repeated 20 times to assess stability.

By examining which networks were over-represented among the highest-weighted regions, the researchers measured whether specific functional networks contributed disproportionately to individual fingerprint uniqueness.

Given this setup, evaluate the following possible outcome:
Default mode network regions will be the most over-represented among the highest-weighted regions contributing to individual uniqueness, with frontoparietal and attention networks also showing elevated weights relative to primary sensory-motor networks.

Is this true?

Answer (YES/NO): NO